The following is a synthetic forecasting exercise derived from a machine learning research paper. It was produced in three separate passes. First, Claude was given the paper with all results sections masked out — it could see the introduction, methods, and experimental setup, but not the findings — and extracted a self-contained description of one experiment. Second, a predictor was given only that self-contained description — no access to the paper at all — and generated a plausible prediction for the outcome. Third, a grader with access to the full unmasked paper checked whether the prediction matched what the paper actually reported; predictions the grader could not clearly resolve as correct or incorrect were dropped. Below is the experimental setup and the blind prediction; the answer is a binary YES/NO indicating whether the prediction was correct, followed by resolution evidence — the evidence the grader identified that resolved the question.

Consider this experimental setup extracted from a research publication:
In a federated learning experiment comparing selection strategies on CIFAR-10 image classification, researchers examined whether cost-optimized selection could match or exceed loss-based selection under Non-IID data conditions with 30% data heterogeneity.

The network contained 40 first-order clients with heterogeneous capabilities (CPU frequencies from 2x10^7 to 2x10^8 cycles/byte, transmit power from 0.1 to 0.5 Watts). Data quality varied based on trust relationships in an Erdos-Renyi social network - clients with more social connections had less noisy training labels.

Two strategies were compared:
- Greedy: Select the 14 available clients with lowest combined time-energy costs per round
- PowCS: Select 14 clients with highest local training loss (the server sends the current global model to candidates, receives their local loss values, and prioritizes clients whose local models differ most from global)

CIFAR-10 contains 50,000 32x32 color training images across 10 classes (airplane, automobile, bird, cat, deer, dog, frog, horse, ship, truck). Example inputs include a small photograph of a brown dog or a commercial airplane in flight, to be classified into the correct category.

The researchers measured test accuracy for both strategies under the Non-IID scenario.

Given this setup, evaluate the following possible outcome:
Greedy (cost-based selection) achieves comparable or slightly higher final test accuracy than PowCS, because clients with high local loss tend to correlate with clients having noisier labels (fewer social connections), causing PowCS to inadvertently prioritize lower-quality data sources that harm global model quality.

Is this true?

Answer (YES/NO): YES